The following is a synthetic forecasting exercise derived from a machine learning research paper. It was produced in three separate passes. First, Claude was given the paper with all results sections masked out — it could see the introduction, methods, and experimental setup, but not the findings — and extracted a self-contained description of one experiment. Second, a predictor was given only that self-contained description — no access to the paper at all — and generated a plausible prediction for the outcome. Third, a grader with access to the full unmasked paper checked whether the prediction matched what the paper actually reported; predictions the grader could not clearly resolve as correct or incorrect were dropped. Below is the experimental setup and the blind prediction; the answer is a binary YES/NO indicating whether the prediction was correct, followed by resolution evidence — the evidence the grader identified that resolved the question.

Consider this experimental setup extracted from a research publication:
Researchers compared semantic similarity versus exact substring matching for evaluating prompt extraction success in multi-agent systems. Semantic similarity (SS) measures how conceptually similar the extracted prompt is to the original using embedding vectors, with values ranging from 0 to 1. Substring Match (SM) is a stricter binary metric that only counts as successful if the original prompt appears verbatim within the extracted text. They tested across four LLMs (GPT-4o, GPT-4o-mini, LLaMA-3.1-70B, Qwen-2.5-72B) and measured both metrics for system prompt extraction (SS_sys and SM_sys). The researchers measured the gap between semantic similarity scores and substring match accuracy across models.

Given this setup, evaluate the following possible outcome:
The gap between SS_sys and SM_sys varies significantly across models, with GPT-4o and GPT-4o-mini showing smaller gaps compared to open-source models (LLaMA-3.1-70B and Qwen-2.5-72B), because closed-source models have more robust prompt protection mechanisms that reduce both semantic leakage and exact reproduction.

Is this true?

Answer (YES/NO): NO